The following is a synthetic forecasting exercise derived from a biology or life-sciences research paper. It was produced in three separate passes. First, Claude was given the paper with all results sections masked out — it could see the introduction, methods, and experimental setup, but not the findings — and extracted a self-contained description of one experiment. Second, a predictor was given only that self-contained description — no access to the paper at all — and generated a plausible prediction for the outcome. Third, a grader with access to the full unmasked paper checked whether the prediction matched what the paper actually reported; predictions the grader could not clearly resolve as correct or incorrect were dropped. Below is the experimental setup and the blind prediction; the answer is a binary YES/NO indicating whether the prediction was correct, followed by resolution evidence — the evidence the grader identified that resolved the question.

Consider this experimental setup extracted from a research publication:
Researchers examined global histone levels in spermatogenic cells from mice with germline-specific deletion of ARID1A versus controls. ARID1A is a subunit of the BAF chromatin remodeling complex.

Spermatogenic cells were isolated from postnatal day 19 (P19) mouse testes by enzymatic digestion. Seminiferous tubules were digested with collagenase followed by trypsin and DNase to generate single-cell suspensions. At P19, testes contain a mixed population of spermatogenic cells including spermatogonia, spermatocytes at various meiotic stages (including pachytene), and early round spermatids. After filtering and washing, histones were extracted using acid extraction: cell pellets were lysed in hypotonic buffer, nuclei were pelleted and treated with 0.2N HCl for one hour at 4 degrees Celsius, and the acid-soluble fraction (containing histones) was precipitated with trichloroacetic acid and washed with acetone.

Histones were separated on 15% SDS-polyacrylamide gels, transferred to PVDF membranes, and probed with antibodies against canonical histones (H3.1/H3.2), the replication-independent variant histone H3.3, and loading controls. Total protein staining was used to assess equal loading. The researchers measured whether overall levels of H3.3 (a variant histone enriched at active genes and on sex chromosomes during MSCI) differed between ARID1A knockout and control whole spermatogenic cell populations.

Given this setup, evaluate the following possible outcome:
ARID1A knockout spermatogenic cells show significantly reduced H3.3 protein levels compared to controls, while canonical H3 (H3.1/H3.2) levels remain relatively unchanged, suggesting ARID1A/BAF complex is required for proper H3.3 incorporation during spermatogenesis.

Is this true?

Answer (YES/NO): NO